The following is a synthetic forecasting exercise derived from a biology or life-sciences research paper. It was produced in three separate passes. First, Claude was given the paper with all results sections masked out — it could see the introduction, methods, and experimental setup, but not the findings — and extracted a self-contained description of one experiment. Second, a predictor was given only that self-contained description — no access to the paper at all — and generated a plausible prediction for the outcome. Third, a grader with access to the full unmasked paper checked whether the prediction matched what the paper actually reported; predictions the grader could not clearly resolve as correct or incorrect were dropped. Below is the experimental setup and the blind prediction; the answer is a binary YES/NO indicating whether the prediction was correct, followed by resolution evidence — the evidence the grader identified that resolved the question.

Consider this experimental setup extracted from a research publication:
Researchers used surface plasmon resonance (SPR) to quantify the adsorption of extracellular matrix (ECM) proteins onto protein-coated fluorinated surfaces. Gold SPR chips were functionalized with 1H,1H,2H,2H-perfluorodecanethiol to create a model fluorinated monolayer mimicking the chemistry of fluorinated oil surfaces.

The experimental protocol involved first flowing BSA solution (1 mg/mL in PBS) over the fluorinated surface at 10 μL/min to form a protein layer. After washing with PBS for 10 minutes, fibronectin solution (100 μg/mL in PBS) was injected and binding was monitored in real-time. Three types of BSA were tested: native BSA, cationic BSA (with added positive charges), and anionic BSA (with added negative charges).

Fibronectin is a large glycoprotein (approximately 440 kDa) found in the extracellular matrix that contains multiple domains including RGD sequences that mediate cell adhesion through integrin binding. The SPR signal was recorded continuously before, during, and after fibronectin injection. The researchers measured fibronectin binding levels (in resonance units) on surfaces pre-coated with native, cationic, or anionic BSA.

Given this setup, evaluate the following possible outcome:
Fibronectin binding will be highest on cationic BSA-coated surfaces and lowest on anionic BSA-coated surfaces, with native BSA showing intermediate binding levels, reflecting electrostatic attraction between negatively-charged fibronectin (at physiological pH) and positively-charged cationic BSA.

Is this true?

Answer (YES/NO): NO